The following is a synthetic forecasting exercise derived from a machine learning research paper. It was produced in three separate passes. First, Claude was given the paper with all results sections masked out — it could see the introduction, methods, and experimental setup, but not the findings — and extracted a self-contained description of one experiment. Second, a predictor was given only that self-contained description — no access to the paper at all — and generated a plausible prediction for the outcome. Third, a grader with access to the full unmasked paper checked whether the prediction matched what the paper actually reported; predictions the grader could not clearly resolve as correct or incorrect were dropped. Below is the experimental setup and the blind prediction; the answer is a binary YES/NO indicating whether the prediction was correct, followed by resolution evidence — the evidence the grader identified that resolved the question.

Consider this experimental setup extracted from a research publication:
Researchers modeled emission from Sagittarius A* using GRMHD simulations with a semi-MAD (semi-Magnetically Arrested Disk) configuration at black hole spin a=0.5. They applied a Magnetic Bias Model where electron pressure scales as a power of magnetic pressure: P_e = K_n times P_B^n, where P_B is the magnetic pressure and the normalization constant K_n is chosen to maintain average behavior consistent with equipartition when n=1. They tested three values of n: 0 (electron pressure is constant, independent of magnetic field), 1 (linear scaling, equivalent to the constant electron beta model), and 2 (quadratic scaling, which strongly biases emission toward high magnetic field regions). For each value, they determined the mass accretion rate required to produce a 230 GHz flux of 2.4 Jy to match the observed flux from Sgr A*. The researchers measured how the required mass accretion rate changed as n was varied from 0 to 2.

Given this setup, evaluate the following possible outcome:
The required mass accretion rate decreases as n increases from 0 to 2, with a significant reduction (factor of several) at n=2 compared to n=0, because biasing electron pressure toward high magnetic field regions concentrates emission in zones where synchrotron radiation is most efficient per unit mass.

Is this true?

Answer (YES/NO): YES